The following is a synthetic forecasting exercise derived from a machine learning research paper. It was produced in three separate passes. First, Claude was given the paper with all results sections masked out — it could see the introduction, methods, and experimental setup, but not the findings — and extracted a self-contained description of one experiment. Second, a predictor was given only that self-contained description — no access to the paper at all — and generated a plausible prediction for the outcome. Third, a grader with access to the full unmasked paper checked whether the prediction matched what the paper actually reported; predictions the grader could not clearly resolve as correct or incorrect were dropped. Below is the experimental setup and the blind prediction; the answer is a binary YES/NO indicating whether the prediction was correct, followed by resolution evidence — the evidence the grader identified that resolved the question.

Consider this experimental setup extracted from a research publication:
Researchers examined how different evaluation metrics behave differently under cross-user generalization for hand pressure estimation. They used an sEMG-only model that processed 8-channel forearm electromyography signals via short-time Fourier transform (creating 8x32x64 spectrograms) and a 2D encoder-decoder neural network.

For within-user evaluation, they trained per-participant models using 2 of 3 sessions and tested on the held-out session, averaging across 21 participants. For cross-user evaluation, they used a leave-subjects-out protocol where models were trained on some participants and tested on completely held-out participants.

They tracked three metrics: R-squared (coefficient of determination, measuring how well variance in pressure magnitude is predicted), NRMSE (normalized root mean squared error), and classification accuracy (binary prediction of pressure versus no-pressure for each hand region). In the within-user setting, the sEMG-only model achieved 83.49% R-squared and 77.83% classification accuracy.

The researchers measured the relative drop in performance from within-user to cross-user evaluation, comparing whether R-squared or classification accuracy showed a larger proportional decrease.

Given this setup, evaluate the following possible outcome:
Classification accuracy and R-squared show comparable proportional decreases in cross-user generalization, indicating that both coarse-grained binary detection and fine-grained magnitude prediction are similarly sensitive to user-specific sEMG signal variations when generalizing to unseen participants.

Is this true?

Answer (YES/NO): NO